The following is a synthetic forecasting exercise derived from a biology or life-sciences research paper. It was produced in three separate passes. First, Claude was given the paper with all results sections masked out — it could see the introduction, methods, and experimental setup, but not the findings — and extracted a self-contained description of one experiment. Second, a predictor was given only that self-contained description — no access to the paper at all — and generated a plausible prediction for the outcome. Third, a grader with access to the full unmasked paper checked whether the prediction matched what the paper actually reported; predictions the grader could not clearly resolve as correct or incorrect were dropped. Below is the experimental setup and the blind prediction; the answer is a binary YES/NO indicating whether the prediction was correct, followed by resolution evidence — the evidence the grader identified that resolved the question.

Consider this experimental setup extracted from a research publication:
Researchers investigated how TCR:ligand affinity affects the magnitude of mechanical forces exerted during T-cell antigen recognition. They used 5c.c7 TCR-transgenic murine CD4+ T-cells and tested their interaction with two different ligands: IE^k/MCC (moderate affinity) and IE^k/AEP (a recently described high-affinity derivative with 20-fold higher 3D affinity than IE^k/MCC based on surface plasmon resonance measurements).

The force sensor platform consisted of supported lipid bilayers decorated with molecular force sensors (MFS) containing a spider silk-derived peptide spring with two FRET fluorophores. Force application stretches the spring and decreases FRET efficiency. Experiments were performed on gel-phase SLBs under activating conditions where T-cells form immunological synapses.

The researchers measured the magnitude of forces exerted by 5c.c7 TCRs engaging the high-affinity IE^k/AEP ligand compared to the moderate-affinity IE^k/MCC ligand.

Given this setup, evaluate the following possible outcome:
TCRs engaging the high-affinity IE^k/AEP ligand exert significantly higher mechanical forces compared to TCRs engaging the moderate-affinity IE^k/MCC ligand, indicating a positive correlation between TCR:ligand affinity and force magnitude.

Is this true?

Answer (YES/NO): NO